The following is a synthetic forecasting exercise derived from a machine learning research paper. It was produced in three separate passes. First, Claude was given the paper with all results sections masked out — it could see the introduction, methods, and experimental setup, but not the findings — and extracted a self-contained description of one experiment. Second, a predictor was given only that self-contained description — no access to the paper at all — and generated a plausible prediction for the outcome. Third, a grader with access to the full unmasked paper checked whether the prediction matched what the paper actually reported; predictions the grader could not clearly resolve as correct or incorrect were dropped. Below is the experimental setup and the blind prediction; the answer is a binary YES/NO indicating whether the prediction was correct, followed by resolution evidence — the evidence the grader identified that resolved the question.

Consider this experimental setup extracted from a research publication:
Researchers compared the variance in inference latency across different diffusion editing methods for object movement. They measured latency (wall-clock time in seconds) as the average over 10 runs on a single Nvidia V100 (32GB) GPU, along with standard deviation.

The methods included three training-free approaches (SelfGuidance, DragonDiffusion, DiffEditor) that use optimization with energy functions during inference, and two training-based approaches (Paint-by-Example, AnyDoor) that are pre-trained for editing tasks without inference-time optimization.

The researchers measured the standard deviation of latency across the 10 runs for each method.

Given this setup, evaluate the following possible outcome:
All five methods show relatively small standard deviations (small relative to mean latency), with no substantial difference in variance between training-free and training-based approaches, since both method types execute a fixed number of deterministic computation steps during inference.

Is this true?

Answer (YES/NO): YES